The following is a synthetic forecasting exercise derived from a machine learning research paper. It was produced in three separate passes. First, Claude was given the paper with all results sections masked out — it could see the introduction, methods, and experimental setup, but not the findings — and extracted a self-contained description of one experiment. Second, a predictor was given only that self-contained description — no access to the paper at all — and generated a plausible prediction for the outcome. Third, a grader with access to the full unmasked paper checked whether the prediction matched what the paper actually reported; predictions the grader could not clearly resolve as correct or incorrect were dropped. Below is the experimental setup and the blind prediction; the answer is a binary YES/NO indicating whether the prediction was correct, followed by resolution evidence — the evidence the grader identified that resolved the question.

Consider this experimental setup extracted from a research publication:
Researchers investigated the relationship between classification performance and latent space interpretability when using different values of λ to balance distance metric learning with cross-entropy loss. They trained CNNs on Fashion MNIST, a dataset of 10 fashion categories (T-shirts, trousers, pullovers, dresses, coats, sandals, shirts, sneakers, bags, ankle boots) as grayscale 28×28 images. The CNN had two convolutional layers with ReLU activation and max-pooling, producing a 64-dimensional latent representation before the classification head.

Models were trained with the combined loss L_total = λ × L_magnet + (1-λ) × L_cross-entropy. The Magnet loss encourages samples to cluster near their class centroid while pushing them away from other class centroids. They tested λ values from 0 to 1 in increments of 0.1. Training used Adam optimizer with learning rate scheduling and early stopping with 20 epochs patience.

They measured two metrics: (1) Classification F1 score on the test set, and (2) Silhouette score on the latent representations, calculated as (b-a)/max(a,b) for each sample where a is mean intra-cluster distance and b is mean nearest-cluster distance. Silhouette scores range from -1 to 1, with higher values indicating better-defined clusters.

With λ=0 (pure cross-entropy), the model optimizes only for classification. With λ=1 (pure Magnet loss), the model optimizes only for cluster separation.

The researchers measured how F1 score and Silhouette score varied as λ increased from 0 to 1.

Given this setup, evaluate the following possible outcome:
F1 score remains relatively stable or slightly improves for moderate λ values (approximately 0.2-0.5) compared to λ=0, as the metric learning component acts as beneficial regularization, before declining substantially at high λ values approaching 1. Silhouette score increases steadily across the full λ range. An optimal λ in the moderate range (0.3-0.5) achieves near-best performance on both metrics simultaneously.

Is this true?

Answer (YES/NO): NO